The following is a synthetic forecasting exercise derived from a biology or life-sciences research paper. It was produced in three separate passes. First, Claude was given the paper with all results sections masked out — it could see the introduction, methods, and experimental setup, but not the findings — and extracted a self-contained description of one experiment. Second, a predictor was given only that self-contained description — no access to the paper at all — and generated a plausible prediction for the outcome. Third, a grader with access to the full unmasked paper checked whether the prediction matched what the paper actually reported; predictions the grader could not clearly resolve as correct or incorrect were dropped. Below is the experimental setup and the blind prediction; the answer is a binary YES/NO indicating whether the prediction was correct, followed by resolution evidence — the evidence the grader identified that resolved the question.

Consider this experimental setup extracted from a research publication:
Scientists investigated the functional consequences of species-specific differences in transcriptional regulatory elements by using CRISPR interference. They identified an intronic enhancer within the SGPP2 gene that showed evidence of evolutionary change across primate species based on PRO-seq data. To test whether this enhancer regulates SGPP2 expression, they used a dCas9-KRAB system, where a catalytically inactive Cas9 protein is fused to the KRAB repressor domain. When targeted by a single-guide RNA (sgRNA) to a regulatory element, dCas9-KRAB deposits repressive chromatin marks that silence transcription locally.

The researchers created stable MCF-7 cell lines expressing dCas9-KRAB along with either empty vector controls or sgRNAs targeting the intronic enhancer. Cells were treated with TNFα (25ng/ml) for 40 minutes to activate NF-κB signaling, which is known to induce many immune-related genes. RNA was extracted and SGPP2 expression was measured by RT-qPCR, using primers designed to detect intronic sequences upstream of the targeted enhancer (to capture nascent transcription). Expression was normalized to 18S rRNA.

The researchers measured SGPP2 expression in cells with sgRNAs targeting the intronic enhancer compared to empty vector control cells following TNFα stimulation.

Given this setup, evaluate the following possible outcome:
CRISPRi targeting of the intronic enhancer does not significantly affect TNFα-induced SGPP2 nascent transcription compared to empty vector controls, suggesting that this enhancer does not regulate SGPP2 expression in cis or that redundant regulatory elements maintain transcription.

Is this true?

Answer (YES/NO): NO